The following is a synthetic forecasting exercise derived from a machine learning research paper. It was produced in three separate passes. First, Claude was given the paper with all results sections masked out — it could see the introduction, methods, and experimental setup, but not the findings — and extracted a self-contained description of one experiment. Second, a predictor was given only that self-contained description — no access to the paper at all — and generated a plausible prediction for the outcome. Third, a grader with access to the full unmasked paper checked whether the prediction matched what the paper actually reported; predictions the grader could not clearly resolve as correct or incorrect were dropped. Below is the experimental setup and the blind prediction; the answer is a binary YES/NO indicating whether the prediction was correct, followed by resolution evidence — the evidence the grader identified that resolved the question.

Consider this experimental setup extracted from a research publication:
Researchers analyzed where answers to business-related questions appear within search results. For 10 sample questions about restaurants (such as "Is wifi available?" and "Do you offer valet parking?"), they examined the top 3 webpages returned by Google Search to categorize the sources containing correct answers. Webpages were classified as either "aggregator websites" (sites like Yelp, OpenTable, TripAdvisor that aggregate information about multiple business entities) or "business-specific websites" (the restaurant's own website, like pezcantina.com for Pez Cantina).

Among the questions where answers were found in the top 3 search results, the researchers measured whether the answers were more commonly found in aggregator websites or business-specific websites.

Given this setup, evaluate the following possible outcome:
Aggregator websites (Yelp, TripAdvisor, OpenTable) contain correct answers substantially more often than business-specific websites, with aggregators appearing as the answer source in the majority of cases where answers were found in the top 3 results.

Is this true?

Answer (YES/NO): YES